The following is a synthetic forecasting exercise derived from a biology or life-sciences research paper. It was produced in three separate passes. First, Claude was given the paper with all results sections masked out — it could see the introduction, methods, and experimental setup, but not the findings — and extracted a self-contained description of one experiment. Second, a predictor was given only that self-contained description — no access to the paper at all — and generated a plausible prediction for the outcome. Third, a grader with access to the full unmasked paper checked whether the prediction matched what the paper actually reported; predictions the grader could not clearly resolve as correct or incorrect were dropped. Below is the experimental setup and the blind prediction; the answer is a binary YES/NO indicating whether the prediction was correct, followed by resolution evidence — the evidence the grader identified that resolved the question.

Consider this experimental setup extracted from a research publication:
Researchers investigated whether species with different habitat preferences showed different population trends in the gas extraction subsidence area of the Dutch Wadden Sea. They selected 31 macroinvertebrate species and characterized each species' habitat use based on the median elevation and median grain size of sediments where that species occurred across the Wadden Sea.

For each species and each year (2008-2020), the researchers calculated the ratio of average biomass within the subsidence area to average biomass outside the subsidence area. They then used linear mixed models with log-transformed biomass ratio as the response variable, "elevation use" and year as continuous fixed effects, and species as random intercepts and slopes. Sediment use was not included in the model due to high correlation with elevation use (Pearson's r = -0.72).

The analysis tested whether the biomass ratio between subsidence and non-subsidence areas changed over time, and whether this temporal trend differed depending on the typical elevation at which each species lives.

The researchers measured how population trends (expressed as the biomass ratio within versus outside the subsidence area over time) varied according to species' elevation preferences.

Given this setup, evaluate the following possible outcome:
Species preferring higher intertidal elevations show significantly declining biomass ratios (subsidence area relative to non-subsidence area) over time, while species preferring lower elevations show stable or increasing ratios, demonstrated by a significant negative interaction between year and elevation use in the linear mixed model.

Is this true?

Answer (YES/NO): YES